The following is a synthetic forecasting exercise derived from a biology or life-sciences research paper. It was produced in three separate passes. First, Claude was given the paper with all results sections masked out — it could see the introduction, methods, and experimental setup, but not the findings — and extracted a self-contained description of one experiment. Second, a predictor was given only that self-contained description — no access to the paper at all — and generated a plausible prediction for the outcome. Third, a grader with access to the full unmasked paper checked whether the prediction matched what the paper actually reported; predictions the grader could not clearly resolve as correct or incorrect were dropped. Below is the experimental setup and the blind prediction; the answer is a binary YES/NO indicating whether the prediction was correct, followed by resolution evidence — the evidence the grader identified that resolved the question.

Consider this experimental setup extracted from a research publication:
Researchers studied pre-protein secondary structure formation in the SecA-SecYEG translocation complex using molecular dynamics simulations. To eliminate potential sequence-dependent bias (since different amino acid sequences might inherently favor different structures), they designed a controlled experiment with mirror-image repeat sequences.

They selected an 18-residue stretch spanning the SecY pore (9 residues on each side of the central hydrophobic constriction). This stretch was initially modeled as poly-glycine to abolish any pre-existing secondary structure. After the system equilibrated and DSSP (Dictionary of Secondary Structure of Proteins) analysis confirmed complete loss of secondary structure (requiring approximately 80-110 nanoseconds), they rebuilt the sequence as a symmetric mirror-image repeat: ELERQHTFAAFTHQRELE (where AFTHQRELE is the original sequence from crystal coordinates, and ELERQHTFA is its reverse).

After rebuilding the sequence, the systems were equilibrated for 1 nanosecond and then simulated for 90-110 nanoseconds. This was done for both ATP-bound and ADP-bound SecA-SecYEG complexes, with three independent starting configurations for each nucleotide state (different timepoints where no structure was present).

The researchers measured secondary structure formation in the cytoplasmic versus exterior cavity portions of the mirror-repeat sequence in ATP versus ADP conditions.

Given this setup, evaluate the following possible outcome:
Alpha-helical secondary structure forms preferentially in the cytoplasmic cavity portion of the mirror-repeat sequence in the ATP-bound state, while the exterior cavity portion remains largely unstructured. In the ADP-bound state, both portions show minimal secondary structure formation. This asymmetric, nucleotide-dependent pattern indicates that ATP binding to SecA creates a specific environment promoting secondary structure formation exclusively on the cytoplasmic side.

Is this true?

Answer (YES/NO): NO